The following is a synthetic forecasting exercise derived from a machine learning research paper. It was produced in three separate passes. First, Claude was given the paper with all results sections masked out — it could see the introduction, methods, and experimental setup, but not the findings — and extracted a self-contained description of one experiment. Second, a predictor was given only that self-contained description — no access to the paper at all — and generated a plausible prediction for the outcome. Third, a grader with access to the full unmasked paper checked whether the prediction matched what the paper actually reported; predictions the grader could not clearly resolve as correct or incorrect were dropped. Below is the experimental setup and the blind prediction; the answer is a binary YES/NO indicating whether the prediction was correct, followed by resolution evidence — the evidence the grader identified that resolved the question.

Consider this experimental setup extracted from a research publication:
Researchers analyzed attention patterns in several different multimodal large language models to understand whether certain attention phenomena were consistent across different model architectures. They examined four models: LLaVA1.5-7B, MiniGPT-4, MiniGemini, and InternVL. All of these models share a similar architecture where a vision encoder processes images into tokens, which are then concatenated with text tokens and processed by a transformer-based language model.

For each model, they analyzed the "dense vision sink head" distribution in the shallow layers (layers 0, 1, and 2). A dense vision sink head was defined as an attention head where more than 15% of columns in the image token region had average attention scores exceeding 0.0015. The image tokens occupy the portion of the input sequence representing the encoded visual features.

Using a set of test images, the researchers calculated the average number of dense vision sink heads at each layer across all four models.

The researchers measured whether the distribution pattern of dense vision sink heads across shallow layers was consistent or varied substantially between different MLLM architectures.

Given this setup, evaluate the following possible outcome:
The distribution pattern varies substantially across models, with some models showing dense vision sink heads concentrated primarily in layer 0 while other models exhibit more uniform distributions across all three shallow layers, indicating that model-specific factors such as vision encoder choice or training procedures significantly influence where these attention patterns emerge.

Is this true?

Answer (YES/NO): NO